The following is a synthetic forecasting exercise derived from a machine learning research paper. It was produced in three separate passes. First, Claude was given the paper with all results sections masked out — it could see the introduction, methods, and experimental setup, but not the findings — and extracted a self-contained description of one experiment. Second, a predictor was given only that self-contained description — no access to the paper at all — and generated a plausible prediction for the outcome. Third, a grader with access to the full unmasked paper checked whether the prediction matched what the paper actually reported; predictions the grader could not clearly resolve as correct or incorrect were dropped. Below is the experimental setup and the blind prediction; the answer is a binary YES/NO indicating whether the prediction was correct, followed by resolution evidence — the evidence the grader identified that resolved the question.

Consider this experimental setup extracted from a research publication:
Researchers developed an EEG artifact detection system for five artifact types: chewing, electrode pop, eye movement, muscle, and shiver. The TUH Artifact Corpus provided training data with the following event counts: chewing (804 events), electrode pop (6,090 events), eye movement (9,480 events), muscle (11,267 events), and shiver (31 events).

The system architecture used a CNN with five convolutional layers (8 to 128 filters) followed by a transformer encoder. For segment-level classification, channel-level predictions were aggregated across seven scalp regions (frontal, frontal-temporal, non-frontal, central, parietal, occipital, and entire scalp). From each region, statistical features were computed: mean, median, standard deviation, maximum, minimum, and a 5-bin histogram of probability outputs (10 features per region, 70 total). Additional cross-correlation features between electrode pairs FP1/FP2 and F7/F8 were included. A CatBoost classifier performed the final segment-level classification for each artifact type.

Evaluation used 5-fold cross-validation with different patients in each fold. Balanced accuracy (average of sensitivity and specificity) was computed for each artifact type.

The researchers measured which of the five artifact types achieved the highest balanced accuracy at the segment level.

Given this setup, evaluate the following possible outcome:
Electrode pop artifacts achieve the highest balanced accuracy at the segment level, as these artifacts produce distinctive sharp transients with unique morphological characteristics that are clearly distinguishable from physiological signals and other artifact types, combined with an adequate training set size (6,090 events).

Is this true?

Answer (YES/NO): NO